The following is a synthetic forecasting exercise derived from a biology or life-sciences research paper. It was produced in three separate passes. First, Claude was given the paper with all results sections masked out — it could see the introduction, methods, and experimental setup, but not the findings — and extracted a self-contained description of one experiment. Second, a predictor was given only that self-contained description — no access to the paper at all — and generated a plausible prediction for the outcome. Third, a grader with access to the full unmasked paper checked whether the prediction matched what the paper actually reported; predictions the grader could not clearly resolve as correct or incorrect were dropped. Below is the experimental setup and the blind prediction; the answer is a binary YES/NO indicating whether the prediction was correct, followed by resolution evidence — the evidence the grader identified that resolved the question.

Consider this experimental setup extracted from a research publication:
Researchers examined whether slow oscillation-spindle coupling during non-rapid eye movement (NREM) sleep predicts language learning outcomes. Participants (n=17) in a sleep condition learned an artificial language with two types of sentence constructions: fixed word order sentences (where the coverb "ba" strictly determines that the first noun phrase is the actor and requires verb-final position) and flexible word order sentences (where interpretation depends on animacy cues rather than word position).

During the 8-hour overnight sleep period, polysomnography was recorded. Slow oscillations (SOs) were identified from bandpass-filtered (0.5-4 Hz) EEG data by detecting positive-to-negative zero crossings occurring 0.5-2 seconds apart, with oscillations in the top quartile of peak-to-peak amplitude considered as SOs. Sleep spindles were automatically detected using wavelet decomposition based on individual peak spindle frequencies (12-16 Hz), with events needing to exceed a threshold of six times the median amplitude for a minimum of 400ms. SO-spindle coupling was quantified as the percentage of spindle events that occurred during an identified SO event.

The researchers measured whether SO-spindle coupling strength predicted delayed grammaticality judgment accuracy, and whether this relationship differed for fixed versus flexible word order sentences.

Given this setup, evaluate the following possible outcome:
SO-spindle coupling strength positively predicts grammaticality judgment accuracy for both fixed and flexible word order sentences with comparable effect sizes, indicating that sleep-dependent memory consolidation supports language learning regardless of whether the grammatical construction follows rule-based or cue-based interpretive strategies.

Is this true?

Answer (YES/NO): NO